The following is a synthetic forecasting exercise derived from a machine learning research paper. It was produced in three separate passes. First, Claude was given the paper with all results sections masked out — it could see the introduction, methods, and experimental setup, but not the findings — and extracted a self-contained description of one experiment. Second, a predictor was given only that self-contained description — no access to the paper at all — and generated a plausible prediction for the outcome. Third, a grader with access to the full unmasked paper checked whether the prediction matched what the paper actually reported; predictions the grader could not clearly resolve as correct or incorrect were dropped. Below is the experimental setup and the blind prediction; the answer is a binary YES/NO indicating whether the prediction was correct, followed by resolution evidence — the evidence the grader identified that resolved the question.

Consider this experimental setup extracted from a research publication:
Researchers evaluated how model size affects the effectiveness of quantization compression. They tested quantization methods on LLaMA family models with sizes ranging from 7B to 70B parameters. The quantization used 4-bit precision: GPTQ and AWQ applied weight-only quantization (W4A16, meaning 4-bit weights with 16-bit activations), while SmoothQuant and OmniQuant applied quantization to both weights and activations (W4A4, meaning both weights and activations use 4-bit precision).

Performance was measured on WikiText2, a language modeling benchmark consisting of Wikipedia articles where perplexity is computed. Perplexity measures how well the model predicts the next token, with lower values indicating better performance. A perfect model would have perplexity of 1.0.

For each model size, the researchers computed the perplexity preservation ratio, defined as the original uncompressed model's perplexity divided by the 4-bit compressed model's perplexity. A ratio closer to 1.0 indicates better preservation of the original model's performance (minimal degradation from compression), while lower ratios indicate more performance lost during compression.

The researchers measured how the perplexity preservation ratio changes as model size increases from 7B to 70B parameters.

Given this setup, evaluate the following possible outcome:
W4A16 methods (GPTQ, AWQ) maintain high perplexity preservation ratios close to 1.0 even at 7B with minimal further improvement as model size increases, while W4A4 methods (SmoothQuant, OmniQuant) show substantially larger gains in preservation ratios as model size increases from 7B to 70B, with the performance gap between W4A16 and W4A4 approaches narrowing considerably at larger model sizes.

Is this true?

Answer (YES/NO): NO